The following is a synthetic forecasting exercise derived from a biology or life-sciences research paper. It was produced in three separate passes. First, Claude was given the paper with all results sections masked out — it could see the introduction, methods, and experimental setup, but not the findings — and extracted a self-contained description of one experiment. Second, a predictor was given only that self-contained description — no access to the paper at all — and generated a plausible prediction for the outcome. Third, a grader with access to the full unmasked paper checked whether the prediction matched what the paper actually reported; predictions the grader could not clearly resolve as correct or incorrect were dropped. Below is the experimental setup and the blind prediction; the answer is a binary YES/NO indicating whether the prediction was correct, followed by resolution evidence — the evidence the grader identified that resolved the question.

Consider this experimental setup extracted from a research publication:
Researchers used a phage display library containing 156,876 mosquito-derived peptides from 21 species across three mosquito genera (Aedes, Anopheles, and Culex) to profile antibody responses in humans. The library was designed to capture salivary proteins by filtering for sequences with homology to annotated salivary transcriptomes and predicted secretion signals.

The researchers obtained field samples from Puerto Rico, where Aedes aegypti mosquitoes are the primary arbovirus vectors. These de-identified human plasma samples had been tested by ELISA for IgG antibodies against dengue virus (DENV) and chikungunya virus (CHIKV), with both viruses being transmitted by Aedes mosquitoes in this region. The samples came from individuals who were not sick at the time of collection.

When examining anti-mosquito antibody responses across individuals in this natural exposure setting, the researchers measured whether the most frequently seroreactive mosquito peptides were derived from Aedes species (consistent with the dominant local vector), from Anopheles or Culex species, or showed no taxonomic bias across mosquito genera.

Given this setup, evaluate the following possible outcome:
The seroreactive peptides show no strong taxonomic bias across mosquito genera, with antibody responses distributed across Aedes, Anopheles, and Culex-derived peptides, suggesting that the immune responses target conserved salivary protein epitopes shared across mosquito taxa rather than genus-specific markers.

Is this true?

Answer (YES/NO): NO